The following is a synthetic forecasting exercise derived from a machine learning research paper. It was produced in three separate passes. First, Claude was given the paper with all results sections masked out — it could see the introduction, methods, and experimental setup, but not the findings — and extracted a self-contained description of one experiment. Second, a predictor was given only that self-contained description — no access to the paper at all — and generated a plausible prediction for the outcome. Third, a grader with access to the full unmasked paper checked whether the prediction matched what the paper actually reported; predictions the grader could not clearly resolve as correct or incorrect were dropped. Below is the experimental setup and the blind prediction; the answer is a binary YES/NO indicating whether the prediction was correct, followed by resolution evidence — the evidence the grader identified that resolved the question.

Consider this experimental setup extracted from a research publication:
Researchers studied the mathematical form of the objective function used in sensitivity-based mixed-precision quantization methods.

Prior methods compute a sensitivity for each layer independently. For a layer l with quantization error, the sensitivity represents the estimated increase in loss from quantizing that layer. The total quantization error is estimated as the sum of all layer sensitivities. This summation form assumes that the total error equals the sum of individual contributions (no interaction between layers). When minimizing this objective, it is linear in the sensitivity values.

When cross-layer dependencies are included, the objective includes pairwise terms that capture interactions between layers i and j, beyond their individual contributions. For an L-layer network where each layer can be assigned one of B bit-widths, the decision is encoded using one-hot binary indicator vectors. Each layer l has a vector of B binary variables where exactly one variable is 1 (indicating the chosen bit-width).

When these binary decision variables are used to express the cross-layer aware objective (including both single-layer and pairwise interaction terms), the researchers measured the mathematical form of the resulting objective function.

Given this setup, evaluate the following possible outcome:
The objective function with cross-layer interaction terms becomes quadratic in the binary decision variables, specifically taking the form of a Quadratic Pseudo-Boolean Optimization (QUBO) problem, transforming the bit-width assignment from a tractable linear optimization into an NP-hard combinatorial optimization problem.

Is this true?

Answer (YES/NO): NO